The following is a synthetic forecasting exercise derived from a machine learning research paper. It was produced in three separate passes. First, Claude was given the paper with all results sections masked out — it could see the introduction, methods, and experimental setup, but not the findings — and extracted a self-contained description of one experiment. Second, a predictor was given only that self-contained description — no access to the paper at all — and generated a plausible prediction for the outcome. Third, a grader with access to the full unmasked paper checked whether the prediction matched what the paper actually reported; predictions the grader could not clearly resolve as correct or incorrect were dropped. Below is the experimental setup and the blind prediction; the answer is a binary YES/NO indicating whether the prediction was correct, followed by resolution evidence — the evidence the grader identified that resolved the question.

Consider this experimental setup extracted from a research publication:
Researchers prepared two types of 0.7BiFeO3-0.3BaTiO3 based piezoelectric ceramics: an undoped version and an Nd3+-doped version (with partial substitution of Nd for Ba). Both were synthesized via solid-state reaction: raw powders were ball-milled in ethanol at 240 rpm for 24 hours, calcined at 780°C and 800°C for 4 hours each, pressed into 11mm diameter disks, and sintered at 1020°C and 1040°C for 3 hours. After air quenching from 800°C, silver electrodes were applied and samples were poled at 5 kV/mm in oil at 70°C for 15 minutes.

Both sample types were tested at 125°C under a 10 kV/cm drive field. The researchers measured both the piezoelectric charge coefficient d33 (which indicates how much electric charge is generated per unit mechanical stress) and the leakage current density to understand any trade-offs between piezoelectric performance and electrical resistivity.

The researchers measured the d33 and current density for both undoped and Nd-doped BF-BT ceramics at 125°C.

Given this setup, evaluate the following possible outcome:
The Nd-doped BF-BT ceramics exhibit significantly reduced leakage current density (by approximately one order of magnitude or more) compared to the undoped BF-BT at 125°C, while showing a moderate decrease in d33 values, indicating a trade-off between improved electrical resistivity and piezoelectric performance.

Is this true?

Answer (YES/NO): YES